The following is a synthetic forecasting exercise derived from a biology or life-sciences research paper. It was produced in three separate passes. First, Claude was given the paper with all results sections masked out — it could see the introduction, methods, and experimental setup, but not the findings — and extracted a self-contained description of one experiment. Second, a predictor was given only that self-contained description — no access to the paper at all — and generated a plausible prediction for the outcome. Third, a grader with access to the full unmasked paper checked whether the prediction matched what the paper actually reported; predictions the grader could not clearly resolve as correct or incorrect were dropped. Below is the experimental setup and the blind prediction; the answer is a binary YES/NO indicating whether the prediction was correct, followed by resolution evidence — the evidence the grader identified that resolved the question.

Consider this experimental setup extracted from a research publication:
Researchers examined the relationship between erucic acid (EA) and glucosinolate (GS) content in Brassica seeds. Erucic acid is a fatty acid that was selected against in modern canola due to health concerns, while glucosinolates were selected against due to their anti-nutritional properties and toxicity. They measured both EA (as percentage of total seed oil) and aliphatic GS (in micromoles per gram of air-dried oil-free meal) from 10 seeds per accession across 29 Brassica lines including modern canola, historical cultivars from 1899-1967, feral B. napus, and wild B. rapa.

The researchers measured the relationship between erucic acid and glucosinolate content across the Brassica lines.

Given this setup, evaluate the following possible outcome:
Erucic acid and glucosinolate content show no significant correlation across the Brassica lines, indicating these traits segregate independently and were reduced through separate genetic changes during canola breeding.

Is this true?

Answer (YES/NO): NO